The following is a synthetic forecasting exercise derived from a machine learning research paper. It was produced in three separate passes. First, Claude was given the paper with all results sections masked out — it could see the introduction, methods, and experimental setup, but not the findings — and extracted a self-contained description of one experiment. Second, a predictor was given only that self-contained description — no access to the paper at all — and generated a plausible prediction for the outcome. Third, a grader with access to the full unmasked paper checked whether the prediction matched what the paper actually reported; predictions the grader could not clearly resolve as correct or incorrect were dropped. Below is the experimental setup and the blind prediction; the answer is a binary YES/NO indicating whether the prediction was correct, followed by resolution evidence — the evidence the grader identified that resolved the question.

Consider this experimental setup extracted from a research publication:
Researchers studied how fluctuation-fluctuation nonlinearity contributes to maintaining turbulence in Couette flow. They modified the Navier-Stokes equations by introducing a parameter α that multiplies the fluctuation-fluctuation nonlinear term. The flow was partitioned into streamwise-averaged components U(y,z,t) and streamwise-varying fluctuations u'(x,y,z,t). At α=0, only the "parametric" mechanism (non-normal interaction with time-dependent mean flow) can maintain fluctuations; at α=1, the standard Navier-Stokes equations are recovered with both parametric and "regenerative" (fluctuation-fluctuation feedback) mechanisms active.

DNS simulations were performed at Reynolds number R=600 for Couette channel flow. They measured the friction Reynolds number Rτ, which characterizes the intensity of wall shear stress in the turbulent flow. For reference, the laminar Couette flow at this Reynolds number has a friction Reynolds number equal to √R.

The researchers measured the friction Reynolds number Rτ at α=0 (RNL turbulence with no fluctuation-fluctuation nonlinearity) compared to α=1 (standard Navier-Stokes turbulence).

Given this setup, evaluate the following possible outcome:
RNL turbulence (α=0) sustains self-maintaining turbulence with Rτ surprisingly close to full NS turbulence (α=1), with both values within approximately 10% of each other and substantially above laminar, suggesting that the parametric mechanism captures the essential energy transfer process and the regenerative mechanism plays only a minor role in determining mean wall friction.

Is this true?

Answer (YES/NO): YES